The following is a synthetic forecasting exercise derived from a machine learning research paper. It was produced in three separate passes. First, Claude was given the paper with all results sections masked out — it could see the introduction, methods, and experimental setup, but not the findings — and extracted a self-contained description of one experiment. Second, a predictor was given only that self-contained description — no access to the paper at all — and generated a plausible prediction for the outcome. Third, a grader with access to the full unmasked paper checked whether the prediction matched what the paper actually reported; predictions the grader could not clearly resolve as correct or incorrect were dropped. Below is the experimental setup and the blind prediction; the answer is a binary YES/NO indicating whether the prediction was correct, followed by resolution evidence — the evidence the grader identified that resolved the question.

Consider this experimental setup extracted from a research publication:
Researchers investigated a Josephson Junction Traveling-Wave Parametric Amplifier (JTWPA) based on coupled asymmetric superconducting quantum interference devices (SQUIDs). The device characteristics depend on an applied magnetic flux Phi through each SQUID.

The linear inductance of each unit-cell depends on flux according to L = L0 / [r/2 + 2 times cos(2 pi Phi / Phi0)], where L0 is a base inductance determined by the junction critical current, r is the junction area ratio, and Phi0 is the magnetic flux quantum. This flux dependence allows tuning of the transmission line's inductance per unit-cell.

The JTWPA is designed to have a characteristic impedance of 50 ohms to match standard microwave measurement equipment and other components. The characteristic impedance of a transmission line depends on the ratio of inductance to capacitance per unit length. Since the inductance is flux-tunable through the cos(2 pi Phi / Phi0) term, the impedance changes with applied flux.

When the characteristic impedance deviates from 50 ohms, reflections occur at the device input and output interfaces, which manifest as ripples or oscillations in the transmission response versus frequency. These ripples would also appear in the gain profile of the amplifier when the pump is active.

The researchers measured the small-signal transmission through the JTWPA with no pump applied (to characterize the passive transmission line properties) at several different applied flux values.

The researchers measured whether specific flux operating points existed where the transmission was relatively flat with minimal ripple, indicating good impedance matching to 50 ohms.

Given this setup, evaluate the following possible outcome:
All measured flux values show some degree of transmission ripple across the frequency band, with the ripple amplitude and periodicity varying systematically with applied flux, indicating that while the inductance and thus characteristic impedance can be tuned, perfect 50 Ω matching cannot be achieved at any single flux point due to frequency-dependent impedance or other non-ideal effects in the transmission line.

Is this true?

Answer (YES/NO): NO